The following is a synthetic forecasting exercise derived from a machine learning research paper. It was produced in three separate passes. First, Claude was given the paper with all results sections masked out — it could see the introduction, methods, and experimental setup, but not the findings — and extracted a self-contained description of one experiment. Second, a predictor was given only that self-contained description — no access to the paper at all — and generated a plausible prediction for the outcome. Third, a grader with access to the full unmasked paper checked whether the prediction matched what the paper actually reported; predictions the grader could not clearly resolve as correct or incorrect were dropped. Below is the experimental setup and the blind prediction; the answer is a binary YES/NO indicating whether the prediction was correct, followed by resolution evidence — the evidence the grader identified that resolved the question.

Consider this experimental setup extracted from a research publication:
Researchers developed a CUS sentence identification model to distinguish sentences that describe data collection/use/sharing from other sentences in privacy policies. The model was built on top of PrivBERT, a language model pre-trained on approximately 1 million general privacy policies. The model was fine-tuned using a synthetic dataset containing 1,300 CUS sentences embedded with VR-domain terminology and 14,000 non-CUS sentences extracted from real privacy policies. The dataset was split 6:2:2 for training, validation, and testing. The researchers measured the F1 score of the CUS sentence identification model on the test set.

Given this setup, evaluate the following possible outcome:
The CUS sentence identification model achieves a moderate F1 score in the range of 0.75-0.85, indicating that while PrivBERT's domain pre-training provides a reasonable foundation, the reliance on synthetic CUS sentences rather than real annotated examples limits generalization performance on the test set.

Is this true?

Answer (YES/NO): YES